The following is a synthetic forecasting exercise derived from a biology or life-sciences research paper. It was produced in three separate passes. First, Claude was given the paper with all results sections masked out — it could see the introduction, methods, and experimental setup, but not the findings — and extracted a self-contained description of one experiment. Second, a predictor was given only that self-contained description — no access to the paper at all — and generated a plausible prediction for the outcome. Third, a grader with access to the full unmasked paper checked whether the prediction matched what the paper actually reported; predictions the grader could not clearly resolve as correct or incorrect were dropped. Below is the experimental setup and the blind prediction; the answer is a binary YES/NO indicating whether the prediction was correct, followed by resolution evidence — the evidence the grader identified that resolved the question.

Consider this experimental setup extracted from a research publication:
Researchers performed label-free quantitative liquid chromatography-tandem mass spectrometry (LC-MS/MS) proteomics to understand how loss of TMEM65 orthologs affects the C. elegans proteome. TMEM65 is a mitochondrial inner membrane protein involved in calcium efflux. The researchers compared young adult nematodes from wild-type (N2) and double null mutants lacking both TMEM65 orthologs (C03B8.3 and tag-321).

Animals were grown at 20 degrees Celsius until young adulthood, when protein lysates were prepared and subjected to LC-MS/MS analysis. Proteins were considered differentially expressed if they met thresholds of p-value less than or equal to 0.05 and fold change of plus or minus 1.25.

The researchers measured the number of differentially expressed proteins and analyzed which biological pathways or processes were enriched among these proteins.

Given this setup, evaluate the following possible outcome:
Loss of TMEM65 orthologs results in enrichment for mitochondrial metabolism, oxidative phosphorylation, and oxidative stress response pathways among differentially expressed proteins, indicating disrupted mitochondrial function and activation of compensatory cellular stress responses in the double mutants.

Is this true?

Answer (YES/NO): NO